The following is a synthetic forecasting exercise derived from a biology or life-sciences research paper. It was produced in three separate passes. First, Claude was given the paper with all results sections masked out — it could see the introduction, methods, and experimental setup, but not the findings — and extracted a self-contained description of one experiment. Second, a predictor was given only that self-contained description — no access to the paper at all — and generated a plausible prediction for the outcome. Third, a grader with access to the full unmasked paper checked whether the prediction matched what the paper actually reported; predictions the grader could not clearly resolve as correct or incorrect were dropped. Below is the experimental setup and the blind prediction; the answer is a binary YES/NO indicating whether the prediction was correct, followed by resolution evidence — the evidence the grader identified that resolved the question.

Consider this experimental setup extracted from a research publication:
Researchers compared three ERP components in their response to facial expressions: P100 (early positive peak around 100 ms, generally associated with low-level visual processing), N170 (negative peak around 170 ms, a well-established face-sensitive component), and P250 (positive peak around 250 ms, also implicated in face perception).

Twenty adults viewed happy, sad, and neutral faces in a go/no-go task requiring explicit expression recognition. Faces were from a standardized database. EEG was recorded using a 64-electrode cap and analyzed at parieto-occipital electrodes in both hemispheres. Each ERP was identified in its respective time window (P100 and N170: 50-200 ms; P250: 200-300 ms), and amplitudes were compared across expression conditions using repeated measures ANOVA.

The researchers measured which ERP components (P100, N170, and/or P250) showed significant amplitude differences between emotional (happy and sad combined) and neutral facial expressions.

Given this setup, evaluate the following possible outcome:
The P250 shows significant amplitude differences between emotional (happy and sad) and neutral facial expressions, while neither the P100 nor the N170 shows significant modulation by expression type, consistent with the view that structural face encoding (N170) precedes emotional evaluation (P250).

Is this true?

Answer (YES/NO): NO